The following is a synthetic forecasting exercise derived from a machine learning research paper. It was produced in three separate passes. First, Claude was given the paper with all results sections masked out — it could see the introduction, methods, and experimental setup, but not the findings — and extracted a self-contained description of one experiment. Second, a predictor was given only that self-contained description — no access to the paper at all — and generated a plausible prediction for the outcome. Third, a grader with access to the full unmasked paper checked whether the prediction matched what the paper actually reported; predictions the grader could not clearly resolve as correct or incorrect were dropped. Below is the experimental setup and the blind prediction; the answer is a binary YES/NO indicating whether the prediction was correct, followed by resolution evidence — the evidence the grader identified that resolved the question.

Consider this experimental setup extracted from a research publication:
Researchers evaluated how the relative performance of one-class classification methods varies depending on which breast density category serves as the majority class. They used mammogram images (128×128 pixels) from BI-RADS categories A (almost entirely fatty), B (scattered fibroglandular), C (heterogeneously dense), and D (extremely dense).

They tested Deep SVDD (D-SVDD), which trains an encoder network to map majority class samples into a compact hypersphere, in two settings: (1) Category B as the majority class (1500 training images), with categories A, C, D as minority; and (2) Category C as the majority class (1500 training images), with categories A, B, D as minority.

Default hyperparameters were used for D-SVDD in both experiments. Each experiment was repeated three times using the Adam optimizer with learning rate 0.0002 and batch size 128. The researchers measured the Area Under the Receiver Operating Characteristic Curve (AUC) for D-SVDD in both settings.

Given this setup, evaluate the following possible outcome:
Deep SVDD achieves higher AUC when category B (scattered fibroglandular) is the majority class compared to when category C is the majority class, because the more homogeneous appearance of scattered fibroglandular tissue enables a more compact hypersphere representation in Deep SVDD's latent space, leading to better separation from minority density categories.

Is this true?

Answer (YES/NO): NO